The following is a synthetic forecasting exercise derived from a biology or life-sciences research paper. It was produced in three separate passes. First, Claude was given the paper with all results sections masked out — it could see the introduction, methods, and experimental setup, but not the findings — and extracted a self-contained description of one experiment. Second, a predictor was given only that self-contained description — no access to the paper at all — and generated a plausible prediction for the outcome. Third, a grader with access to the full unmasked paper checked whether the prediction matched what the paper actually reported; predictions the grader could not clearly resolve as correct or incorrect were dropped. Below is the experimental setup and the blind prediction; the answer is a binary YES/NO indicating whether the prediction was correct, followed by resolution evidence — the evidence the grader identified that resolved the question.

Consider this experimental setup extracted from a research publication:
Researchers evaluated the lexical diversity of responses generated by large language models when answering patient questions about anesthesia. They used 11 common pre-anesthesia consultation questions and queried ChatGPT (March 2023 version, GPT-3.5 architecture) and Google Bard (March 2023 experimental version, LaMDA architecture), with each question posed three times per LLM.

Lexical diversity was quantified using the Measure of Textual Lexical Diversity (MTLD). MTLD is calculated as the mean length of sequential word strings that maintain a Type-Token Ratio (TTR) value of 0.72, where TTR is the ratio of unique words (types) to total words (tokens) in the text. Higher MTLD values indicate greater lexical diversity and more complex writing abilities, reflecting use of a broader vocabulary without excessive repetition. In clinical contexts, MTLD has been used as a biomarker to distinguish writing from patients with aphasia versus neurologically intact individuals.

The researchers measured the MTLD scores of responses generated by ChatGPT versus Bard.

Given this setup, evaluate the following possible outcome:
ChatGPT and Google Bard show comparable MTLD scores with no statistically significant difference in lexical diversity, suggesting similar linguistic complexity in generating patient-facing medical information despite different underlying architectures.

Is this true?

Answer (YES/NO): NO